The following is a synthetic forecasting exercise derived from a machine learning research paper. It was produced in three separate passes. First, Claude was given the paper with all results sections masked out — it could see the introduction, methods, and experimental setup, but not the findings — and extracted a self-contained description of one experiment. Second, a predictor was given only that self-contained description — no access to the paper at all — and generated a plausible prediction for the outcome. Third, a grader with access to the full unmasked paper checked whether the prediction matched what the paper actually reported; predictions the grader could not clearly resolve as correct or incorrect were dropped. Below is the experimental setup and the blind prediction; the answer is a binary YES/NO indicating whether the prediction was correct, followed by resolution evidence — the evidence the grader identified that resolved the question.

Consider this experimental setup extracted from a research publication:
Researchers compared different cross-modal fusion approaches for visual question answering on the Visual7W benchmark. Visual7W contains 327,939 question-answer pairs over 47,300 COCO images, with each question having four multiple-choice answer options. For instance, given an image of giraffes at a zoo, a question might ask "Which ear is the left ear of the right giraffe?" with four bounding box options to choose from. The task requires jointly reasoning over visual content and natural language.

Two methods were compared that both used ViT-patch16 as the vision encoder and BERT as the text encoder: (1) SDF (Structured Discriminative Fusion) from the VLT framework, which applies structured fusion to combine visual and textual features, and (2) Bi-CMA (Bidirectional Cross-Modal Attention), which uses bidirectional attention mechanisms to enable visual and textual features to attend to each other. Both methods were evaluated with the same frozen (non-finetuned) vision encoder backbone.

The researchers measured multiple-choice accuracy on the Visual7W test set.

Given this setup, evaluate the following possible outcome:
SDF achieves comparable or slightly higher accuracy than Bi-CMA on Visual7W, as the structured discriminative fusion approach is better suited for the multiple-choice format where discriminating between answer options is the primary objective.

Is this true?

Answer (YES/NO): NO